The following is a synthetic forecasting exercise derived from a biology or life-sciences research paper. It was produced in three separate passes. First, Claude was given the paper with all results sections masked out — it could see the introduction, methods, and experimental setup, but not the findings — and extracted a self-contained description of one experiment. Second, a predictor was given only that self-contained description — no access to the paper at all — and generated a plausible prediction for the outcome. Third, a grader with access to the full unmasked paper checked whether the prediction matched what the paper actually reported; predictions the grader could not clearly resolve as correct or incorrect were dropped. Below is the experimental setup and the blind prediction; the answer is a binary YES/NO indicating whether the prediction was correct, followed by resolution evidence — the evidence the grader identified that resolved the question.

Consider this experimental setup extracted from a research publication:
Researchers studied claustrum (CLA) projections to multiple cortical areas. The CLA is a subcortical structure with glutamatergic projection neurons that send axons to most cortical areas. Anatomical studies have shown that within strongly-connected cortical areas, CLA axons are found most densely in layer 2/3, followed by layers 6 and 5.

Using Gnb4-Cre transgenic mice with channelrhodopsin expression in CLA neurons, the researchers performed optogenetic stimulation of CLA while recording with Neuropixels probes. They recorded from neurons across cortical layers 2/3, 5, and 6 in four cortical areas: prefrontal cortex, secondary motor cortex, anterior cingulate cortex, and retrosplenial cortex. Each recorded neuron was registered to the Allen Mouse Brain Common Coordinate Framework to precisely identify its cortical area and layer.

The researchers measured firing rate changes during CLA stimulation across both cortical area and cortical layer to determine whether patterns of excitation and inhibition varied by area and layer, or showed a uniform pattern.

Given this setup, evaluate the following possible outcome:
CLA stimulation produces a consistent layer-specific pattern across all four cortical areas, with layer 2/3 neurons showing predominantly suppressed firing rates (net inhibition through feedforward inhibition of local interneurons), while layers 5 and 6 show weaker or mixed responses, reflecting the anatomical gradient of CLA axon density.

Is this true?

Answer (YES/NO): NO